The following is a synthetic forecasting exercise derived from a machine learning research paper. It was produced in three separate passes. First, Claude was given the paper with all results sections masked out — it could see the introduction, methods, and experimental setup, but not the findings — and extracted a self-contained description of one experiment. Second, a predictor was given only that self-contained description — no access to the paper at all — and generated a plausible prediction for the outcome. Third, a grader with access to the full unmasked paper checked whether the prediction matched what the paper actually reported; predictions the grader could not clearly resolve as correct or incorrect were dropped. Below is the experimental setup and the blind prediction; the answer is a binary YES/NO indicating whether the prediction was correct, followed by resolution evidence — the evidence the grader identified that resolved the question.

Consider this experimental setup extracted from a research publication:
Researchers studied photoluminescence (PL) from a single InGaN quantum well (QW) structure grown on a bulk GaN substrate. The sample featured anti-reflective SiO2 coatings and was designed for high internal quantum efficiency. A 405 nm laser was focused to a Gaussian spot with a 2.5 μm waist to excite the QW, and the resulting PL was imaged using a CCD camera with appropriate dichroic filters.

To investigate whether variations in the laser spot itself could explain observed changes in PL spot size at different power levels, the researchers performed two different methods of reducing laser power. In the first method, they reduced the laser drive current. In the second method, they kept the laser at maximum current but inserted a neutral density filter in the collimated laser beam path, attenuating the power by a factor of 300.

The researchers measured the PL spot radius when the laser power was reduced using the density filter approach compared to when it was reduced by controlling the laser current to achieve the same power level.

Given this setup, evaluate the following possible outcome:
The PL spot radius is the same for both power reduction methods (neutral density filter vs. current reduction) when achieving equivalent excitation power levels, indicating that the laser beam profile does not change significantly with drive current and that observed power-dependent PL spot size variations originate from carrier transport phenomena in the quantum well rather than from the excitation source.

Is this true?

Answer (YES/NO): YES